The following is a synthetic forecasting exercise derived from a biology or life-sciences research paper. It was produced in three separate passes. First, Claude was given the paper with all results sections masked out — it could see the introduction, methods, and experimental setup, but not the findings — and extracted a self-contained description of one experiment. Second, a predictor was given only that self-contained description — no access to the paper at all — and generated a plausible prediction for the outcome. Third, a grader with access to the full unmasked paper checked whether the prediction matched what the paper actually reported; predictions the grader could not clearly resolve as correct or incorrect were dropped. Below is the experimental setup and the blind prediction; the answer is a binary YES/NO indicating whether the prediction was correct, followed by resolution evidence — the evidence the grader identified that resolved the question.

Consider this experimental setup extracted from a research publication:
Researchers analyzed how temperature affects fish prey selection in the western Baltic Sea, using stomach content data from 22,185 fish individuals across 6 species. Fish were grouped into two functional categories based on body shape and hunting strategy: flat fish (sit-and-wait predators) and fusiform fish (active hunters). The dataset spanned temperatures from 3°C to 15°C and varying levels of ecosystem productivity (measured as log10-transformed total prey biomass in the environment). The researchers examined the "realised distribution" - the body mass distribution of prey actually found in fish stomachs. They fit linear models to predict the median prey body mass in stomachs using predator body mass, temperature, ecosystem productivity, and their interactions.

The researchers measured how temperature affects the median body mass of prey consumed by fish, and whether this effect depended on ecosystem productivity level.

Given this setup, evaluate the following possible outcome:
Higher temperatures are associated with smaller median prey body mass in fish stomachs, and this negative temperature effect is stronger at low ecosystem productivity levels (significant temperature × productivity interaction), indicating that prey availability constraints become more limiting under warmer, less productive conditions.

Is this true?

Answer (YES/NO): NO